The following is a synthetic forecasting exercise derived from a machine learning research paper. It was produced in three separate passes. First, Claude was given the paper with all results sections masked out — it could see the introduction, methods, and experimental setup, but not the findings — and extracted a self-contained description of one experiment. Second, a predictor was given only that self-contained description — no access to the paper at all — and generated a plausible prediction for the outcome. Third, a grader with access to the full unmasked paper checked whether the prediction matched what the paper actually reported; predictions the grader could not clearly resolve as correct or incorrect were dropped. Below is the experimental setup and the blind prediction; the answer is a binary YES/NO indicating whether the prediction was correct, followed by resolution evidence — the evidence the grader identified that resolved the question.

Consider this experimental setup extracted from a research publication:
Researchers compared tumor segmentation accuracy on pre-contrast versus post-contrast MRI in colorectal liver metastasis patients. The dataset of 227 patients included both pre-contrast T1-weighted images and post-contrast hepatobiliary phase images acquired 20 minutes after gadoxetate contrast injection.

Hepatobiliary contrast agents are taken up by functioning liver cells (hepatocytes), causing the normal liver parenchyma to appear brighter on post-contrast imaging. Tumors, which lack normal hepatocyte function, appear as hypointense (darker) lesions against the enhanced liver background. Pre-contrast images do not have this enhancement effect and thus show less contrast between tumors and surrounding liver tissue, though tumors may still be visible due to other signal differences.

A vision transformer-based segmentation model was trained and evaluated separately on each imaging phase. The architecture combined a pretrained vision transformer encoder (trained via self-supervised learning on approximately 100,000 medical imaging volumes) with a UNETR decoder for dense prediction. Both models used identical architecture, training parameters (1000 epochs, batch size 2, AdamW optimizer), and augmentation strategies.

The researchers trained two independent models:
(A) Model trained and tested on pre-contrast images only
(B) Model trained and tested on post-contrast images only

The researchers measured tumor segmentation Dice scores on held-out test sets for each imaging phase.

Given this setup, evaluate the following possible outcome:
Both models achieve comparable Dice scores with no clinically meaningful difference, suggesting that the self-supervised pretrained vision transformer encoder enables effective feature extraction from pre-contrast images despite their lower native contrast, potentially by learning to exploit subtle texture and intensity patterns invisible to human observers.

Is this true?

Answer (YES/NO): NO